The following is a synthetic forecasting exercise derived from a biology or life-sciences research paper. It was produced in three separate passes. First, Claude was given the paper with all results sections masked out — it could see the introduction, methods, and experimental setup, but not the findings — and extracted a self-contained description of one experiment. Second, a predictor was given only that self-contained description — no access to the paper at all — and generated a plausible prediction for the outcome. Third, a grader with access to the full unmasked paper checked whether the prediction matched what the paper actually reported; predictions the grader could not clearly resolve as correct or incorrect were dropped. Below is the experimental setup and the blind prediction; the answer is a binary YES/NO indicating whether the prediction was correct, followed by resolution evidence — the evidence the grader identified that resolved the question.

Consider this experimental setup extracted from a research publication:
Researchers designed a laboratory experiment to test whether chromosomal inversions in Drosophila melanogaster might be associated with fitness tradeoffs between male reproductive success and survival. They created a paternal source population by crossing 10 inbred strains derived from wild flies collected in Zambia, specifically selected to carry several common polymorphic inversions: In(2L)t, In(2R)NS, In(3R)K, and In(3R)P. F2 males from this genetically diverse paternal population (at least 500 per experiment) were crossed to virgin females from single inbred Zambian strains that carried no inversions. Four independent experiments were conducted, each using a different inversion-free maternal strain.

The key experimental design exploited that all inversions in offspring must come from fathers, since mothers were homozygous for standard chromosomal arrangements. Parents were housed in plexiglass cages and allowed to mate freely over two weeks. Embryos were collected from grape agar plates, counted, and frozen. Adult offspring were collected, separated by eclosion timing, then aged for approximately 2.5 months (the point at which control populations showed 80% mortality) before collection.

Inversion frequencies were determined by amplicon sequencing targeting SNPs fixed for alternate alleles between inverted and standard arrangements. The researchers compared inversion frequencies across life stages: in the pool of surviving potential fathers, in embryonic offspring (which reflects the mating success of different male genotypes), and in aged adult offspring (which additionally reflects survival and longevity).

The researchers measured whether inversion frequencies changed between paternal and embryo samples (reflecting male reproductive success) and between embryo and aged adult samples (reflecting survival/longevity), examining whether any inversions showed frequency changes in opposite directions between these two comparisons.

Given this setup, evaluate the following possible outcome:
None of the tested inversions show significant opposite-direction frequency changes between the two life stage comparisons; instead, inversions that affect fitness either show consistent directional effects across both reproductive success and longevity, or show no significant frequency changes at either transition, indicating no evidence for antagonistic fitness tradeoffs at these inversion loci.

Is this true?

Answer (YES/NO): NO